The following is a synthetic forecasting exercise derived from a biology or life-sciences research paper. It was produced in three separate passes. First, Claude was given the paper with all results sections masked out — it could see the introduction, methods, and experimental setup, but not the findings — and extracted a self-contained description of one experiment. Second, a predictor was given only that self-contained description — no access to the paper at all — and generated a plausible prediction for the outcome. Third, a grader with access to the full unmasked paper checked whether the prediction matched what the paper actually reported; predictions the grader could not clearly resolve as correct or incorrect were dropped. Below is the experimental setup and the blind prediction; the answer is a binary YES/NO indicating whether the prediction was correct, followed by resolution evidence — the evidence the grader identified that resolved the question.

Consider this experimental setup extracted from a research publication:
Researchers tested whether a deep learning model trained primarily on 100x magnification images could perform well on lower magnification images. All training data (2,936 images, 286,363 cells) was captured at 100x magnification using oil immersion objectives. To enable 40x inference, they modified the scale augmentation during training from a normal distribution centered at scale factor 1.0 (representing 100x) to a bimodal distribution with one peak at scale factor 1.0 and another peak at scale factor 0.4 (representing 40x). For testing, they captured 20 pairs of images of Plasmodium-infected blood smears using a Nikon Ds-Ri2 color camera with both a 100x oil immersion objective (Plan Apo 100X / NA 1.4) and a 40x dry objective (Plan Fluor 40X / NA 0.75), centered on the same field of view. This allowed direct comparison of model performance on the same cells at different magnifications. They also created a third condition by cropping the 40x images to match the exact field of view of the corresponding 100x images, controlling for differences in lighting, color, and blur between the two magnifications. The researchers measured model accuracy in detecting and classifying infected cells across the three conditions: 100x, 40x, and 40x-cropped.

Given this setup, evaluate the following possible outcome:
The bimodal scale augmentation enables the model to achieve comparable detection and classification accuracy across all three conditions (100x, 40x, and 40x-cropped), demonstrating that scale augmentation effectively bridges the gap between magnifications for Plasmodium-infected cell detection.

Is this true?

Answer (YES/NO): YES